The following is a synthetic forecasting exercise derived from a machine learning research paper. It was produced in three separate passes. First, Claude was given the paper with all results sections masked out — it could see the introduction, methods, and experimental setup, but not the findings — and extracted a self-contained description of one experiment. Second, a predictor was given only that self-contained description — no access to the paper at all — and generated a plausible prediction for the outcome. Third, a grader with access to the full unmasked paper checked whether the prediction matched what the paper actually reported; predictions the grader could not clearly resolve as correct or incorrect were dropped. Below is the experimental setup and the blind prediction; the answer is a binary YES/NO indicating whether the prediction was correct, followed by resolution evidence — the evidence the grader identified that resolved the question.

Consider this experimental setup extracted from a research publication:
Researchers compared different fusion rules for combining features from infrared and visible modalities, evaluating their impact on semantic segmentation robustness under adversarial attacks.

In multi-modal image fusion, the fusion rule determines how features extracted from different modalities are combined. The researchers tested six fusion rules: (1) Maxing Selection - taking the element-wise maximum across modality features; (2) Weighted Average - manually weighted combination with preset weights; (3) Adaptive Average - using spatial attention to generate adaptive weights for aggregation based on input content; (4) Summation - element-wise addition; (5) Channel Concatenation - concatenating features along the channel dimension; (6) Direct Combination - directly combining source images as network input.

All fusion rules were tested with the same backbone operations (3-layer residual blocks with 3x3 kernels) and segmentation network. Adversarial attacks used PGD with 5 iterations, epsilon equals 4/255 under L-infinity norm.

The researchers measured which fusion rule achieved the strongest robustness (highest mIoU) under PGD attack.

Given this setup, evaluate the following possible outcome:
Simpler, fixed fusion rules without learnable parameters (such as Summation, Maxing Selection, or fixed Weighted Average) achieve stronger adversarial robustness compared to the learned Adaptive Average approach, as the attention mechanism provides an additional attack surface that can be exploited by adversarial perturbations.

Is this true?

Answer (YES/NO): NO